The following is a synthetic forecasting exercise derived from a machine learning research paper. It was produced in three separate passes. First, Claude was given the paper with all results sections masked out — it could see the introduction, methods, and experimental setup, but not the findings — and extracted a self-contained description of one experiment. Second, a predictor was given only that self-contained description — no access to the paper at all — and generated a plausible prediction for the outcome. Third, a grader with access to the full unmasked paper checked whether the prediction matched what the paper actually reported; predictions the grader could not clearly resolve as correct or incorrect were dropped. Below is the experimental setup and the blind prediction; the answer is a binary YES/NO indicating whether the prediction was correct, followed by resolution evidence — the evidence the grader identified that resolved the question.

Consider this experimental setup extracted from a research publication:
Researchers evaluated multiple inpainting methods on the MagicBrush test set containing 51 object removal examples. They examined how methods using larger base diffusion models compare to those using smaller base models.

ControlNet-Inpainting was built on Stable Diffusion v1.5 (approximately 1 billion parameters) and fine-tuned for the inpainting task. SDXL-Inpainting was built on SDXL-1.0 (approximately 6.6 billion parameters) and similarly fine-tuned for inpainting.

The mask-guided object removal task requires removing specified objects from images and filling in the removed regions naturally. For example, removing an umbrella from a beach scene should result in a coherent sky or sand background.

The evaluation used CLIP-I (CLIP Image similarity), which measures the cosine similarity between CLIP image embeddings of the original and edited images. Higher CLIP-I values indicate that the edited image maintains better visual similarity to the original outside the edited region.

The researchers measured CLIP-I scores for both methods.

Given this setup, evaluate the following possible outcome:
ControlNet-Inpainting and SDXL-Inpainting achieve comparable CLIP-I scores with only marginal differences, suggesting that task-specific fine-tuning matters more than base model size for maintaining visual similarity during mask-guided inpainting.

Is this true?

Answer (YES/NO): NO